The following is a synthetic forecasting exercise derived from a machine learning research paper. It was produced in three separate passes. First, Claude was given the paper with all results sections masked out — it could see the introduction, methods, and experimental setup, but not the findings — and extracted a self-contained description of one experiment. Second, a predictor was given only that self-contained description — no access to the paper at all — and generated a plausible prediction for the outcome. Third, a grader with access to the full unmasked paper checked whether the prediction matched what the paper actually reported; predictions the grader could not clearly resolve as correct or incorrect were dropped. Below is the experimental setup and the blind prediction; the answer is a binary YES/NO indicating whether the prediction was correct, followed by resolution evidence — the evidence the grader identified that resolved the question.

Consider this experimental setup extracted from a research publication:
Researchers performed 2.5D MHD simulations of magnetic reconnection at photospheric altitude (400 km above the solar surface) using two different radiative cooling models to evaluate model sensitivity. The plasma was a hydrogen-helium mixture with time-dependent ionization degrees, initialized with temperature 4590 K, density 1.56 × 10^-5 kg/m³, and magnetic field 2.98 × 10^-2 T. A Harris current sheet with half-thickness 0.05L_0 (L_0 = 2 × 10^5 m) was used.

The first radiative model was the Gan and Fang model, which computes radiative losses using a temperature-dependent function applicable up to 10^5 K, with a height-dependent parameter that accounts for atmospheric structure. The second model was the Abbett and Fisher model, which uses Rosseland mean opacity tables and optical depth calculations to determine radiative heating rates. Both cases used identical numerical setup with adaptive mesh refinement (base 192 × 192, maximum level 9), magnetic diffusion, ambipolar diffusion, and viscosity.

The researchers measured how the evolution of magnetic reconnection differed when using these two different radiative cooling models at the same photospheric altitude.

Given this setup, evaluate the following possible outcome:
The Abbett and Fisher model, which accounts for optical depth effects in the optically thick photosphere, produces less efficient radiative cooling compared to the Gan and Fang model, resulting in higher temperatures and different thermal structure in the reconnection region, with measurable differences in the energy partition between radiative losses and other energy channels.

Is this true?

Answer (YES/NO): NO